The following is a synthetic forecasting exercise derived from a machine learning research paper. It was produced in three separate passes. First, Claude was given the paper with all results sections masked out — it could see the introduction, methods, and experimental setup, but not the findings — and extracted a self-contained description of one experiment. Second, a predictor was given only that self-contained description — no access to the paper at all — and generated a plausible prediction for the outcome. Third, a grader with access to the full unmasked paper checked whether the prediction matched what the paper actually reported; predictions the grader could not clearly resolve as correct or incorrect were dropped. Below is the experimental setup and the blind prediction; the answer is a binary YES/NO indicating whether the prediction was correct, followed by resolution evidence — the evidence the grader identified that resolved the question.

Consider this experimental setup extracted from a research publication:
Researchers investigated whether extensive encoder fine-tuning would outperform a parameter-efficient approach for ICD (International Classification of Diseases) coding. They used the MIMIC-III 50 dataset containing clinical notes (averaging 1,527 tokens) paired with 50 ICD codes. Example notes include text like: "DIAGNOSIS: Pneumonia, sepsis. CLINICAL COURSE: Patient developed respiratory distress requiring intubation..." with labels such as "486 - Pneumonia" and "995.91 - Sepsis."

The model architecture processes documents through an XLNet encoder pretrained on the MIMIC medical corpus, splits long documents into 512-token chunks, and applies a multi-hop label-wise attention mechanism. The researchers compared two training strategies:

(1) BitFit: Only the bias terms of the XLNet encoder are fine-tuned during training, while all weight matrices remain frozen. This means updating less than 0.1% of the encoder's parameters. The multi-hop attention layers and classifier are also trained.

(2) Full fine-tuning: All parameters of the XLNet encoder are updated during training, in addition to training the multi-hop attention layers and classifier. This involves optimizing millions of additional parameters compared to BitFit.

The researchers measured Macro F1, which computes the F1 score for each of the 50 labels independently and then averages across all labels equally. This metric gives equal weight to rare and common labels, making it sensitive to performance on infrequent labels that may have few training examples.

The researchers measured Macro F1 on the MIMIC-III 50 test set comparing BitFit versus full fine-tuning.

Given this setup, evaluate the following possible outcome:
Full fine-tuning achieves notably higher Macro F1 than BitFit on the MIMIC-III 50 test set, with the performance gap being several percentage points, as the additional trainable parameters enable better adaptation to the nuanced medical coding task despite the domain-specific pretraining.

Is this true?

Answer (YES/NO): NO